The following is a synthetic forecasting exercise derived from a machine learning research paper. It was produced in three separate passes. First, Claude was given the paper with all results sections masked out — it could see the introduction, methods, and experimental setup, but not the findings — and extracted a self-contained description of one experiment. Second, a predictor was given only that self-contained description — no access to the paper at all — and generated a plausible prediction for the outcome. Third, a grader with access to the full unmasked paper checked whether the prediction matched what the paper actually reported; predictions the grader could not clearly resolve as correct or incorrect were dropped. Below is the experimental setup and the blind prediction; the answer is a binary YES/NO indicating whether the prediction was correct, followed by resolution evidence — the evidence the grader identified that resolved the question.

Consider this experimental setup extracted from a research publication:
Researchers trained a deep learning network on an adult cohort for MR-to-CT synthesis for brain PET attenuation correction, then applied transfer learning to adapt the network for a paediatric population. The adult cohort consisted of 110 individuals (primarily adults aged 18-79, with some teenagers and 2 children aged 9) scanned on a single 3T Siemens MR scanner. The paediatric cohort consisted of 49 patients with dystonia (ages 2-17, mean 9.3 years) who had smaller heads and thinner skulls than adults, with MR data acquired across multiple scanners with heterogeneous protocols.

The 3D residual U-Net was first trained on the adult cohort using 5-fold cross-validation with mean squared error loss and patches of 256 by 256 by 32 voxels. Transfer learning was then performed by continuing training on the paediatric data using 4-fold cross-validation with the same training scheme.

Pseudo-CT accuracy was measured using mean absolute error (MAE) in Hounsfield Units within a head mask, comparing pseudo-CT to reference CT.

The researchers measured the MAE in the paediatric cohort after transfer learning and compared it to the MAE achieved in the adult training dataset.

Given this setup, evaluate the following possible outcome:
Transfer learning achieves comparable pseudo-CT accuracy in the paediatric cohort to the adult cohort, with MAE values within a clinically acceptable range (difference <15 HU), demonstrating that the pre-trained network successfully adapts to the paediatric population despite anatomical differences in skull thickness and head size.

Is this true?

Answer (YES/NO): NO